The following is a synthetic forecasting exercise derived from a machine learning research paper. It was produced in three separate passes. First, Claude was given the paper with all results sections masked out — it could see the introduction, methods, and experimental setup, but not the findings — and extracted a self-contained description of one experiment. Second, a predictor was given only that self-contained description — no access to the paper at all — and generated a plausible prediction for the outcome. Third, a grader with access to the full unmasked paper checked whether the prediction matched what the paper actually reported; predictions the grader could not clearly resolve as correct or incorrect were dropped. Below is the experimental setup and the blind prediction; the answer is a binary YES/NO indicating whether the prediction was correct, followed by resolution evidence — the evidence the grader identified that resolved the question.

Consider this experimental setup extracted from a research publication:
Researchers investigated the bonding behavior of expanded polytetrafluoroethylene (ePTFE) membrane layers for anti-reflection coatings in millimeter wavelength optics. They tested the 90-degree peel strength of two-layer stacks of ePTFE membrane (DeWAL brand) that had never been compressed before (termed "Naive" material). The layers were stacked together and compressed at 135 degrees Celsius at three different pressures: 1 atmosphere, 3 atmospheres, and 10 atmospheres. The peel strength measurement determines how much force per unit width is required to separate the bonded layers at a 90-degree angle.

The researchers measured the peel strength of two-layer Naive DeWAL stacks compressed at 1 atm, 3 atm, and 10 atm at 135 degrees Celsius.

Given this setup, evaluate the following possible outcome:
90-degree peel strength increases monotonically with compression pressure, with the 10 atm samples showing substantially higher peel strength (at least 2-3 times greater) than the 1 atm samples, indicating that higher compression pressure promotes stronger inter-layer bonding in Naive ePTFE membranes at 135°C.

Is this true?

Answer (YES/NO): YES